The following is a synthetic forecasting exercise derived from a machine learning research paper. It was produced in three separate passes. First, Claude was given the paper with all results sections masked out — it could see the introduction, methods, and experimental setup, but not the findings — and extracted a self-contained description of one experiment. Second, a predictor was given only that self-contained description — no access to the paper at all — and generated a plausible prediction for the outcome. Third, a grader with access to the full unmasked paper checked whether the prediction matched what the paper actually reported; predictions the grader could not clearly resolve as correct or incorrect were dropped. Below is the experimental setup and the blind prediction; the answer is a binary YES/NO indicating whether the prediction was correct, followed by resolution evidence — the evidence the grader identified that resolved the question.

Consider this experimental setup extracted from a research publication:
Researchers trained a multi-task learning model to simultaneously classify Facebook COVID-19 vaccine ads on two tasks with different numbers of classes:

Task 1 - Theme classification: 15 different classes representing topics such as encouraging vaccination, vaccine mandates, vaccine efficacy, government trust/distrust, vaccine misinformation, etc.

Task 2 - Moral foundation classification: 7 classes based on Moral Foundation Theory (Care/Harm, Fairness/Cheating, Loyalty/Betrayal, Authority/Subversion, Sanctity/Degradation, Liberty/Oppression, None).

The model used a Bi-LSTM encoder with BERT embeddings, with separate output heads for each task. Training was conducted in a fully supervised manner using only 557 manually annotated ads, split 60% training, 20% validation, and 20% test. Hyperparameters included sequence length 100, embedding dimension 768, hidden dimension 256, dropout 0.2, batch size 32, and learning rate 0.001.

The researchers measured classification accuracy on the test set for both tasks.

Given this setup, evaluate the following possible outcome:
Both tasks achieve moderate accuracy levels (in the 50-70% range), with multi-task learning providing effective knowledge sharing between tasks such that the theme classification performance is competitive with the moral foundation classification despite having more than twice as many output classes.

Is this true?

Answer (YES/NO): NO